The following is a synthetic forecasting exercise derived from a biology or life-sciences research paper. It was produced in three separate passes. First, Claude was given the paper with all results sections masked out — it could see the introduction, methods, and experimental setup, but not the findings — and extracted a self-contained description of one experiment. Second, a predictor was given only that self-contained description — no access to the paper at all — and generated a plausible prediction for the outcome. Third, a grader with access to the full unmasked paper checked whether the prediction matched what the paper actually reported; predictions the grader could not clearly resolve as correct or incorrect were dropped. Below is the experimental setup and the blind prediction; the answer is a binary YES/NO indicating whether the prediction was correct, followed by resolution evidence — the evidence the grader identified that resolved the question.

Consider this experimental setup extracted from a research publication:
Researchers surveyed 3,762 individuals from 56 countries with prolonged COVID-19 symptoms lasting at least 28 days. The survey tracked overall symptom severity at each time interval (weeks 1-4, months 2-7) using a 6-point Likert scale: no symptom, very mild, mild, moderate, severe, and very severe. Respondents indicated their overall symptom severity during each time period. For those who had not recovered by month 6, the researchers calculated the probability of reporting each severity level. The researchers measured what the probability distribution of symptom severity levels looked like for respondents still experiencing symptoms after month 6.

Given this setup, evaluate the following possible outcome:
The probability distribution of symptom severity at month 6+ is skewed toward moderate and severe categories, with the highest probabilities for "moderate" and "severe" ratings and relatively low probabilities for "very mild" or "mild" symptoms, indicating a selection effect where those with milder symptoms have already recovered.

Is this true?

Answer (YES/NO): NO